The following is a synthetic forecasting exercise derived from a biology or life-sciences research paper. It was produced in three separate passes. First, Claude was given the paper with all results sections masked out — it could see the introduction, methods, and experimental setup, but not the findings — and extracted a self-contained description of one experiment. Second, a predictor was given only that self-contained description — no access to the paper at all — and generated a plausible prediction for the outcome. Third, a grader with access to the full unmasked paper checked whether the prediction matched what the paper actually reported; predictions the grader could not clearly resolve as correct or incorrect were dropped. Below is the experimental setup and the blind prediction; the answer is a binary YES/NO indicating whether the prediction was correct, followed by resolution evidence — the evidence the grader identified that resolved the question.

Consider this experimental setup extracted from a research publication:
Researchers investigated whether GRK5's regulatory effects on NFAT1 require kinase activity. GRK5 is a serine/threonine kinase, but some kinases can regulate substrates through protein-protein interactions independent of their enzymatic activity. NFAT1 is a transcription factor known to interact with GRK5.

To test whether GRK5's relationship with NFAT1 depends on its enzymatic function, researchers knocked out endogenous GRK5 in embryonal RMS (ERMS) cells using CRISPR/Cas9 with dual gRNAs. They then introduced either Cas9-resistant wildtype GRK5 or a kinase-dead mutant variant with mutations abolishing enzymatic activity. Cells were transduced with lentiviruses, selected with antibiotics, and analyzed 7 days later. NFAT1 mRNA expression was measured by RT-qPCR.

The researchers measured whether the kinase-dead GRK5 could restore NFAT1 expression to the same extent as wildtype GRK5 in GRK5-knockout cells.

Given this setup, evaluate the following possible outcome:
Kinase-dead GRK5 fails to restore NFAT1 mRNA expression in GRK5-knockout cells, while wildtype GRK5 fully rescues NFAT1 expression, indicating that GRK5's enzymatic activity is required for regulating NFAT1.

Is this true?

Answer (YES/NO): NO